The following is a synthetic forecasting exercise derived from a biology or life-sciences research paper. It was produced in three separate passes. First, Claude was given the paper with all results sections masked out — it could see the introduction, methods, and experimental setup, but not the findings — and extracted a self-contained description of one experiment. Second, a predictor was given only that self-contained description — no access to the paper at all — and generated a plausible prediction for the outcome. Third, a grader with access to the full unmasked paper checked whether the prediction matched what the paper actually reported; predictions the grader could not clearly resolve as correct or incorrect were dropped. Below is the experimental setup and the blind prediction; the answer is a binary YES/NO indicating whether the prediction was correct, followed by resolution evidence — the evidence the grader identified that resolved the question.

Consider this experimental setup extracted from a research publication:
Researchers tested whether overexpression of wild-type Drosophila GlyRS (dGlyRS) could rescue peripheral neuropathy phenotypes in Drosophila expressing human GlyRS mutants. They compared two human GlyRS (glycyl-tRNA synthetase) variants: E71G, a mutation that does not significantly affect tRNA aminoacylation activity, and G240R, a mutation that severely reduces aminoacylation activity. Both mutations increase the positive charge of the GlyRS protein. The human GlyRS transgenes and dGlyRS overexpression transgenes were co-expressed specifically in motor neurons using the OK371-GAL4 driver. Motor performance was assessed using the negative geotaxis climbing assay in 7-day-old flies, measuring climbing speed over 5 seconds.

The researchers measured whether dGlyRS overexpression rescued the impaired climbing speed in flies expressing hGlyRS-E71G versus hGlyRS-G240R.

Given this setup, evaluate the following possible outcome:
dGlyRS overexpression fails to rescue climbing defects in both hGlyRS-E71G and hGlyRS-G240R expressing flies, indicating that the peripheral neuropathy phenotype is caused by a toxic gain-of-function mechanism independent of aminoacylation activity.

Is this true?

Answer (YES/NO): NO